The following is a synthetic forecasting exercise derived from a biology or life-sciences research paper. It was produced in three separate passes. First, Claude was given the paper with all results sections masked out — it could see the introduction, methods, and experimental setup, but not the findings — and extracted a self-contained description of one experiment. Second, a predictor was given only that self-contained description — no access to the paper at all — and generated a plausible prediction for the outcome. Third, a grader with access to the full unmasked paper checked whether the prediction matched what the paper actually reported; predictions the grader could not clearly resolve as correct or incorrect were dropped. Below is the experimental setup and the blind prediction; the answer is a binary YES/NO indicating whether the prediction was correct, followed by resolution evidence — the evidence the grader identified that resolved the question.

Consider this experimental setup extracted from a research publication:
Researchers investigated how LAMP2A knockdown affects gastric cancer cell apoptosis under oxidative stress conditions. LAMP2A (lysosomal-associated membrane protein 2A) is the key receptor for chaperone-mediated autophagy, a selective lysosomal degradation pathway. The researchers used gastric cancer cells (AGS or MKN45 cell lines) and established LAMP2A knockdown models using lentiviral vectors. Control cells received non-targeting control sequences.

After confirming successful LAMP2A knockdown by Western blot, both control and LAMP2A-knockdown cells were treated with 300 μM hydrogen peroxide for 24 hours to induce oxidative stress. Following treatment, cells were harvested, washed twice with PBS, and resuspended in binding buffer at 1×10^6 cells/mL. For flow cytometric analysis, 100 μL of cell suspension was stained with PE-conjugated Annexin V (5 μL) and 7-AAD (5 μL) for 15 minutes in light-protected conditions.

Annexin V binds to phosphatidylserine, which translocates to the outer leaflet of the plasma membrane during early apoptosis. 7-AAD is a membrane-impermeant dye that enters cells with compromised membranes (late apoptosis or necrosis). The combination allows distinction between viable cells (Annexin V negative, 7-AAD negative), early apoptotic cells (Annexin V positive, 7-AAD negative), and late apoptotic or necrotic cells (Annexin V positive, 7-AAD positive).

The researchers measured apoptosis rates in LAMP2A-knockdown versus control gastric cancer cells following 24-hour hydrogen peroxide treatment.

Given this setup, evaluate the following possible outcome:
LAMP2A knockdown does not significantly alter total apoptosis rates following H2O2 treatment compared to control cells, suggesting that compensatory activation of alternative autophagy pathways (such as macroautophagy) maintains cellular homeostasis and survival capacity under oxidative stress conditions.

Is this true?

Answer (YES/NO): NO